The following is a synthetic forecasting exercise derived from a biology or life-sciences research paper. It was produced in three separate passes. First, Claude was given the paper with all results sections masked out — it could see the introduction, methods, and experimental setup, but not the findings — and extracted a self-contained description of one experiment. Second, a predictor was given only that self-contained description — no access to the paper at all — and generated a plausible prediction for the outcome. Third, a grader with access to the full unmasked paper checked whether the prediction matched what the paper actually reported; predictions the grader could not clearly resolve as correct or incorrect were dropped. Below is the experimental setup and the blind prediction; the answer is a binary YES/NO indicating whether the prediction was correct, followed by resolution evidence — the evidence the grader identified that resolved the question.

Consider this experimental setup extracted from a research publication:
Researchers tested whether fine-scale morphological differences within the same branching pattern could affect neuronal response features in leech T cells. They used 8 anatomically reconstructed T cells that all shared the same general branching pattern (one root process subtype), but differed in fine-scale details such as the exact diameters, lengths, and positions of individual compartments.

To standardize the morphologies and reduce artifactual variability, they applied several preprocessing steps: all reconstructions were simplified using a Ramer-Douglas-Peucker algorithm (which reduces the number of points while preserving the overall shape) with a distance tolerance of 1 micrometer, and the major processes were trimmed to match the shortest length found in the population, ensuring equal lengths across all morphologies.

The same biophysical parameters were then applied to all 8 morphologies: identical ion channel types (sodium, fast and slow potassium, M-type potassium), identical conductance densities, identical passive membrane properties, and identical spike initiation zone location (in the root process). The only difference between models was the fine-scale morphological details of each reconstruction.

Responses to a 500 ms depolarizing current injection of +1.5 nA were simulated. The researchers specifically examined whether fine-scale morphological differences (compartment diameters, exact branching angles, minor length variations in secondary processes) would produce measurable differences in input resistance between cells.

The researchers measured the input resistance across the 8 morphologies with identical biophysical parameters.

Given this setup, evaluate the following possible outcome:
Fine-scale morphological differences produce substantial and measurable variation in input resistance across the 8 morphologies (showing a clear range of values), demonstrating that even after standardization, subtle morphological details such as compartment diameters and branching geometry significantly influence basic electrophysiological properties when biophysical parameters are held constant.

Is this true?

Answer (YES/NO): YES